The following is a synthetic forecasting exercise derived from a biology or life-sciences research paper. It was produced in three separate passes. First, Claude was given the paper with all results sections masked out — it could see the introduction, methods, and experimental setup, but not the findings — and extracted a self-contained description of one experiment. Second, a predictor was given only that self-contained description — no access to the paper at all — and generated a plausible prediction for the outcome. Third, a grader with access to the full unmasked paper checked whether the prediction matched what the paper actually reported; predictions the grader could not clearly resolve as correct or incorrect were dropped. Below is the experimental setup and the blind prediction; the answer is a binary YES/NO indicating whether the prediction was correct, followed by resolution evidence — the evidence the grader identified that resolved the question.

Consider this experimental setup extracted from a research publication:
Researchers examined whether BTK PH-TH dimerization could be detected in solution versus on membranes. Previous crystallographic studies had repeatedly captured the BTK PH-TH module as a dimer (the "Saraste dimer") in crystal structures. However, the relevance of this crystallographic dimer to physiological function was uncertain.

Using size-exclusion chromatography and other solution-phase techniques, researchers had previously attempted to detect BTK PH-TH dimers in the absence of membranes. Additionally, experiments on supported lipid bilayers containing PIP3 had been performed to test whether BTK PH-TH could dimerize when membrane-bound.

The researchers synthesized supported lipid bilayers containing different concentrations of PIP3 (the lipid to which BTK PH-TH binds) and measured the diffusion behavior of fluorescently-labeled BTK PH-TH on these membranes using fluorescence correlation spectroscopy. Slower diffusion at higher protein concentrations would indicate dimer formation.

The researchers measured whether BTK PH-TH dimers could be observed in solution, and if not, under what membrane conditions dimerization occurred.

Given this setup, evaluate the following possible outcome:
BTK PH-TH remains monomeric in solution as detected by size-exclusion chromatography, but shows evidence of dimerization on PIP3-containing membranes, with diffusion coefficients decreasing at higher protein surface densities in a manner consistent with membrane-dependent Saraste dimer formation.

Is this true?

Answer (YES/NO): YES